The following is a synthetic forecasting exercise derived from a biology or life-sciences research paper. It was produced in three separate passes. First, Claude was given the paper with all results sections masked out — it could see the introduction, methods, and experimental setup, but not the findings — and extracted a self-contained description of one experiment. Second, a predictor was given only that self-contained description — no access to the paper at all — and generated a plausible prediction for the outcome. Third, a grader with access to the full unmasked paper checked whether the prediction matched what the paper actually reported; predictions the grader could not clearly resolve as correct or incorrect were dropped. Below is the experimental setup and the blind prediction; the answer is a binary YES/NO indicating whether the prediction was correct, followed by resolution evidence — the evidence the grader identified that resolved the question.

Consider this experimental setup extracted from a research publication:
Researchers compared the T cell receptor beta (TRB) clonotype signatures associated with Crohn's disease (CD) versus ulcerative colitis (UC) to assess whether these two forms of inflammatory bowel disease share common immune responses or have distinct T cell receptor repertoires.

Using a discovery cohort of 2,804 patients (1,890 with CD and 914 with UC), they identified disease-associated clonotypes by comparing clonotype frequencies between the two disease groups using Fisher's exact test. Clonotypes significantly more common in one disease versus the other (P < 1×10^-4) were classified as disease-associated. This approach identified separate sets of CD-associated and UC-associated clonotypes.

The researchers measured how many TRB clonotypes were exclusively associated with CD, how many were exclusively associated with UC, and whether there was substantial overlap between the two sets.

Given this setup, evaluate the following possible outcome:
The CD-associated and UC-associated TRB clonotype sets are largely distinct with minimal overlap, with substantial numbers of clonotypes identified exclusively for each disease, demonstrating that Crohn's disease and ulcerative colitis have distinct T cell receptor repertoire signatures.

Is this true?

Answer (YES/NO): YES